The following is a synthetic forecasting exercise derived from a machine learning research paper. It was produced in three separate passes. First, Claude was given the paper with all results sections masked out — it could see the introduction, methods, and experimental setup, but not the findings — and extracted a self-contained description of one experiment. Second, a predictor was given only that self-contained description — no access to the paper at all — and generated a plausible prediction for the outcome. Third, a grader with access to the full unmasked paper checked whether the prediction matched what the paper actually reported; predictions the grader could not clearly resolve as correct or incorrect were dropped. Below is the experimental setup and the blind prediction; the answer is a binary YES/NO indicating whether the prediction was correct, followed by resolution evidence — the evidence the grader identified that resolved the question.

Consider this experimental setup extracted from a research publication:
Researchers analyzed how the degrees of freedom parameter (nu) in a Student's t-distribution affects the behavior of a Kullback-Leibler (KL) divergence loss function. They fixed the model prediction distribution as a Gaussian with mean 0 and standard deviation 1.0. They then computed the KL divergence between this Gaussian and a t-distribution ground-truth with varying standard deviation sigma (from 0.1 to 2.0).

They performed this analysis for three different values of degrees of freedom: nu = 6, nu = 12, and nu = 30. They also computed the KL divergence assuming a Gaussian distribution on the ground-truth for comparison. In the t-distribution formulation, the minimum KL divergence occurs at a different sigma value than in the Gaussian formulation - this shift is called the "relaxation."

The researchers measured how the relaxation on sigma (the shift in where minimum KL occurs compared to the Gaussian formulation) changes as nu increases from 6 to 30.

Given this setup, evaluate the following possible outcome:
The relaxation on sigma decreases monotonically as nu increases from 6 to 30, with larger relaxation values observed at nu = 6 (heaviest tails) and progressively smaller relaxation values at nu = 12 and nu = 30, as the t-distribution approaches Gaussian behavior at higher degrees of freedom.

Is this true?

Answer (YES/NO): YES